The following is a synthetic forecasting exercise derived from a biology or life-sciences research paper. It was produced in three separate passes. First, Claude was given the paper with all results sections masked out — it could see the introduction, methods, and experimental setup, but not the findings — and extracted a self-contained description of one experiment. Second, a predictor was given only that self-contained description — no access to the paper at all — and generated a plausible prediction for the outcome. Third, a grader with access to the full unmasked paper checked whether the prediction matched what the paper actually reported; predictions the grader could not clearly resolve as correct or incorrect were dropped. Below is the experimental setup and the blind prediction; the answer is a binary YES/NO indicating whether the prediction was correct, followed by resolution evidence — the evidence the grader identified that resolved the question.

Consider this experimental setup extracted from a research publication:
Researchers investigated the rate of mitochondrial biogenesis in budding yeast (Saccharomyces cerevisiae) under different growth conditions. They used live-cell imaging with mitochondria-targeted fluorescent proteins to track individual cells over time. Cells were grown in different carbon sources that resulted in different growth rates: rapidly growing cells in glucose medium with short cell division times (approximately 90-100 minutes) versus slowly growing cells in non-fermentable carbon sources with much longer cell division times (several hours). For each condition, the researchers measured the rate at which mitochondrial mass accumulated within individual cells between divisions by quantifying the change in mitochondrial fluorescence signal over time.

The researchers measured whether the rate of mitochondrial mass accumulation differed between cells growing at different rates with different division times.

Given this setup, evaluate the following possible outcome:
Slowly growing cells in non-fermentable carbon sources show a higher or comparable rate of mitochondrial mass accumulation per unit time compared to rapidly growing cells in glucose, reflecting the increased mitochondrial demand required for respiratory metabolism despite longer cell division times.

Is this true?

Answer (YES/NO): YES